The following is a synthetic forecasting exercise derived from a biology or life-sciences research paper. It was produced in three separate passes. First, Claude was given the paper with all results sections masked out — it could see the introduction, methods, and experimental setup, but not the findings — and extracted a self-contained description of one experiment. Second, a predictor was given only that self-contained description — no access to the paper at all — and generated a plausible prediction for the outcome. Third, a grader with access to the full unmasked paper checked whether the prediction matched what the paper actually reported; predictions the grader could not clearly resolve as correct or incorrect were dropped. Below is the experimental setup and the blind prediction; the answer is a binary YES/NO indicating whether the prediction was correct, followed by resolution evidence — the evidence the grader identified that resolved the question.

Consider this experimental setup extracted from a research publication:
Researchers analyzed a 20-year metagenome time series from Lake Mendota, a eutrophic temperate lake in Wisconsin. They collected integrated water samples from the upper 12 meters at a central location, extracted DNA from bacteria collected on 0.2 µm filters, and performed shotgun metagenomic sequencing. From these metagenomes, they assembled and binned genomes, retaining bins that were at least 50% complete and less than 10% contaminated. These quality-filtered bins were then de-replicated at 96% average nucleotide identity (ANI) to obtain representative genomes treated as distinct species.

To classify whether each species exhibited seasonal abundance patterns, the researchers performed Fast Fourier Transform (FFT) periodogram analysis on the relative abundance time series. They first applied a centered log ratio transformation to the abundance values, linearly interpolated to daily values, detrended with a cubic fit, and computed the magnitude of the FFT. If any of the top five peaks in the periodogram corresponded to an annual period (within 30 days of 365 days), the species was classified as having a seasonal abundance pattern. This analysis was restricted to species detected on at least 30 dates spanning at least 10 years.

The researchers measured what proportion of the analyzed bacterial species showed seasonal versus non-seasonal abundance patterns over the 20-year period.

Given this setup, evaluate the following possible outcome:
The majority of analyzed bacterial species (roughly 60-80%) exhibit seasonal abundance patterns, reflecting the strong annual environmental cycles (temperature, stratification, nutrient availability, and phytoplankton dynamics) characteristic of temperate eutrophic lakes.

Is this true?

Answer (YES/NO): YES